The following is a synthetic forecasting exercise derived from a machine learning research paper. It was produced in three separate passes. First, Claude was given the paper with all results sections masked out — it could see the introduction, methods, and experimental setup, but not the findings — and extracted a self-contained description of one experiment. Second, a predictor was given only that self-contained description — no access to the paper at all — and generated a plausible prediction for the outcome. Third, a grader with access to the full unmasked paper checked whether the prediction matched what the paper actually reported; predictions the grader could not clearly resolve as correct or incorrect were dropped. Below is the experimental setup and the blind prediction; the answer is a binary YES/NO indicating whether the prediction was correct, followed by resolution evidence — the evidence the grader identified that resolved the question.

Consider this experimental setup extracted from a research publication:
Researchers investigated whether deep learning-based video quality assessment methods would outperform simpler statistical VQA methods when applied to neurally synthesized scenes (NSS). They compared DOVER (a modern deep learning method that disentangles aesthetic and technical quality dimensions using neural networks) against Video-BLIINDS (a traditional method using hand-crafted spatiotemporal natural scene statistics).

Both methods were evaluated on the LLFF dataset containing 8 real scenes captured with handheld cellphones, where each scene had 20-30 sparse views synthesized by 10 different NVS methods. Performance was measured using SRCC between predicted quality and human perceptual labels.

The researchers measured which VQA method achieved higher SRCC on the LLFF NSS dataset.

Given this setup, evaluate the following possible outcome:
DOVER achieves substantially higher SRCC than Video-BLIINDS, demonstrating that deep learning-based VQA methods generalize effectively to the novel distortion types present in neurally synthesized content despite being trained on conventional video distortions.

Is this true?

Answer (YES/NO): NO